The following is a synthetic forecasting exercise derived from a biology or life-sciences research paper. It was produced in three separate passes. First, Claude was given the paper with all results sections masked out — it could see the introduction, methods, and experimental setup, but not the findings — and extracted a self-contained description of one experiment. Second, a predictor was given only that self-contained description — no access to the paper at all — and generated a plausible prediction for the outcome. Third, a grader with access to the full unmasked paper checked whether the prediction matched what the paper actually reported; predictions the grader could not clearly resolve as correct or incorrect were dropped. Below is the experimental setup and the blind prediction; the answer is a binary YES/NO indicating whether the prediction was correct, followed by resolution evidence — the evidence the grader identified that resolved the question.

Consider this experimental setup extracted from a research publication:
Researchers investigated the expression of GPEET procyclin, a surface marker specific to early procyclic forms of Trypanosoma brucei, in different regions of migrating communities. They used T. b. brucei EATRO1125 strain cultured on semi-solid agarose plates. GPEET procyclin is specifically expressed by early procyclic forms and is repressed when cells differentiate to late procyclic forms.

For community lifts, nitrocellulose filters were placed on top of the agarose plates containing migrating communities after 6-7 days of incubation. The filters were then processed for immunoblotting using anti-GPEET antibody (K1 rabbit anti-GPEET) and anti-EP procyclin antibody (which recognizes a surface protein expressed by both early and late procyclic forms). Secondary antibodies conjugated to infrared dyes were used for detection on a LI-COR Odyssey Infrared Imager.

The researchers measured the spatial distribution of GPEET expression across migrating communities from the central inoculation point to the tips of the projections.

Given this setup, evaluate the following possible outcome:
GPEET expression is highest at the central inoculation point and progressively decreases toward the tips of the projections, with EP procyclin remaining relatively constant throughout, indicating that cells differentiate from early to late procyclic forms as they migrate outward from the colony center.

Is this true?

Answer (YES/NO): NO